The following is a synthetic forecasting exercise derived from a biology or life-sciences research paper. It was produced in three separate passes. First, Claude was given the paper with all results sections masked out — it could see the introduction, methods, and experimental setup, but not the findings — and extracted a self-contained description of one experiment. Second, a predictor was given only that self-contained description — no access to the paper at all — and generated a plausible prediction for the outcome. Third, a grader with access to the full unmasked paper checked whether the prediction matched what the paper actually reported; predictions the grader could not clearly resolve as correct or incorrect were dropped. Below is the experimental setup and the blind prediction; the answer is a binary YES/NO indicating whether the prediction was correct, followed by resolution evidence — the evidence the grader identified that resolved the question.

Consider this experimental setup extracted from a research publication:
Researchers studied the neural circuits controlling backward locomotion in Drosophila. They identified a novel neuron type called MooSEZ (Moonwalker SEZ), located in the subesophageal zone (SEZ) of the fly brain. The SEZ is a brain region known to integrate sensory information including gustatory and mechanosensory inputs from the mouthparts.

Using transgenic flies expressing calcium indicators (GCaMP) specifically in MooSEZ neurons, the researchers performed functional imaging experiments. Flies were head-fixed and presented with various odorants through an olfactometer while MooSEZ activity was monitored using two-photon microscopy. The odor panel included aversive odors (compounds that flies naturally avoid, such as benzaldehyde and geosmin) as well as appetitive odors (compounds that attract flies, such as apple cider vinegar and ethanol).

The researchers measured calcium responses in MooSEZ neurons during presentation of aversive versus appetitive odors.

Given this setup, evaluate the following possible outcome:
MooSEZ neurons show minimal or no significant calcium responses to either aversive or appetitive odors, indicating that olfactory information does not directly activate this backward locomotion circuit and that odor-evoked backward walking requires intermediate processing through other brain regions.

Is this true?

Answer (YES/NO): NO